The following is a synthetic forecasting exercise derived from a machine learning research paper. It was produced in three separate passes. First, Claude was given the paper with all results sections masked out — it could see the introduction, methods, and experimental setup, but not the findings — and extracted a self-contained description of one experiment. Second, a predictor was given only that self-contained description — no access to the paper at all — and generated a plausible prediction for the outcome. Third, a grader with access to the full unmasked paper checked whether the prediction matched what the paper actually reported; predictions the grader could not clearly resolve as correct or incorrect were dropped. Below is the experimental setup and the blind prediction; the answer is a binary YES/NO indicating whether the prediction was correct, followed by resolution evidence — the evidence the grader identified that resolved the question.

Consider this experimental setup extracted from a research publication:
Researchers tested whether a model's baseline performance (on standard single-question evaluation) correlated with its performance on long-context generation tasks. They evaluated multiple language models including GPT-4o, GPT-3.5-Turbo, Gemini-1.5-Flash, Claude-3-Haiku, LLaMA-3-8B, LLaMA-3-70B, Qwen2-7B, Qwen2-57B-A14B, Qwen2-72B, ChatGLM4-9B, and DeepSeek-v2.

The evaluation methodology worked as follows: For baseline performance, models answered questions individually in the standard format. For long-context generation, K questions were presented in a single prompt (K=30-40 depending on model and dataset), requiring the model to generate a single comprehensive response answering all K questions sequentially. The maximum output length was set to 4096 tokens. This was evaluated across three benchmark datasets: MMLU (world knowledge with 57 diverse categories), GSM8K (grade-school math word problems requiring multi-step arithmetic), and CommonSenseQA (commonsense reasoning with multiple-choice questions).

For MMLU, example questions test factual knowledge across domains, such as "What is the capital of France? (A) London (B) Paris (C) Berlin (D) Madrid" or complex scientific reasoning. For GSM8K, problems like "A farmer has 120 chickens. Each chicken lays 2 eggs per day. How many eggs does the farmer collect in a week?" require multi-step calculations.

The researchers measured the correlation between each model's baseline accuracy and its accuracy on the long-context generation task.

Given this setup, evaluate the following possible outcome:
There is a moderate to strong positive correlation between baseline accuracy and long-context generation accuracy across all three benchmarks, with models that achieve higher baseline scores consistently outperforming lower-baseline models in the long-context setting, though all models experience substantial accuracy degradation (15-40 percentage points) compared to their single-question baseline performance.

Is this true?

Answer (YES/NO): NO